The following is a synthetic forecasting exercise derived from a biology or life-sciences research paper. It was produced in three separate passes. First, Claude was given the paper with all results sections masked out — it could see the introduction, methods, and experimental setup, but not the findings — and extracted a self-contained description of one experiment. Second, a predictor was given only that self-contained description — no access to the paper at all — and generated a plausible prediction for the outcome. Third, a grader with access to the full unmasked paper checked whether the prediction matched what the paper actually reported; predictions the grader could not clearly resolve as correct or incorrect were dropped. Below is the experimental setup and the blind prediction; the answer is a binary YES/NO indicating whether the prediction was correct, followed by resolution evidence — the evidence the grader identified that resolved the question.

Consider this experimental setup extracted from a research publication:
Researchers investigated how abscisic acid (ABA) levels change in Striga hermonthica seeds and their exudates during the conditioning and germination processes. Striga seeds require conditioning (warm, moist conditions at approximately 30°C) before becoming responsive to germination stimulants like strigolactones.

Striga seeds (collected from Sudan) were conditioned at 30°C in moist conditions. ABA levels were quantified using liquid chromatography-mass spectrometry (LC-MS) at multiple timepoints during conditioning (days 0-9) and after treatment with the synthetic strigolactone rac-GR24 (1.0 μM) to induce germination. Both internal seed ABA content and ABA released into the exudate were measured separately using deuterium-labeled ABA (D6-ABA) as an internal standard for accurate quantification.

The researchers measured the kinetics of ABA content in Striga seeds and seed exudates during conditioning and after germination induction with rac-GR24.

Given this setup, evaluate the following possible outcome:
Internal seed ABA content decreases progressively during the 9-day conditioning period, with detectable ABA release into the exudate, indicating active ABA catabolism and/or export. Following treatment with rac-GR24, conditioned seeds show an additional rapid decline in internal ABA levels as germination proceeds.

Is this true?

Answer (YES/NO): NO